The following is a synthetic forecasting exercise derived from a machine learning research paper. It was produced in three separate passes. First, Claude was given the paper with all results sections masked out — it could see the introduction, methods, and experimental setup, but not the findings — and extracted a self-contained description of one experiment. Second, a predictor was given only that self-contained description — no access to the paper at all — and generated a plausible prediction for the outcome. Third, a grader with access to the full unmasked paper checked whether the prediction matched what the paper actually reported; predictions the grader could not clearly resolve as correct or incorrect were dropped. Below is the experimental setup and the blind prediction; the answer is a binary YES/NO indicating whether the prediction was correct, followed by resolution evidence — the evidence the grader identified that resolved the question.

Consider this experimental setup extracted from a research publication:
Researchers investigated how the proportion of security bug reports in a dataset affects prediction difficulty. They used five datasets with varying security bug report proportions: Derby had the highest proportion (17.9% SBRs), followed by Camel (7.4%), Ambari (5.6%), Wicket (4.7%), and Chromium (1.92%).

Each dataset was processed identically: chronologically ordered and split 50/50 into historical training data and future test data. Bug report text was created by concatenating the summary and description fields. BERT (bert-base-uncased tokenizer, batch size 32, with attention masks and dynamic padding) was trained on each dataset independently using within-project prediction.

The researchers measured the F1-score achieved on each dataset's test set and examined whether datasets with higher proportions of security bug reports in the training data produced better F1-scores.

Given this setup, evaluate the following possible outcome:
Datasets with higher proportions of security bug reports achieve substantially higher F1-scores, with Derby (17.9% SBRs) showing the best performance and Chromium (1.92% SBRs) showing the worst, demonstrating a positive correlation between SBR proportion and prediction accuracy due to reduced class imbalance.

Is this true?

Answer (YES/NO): NO